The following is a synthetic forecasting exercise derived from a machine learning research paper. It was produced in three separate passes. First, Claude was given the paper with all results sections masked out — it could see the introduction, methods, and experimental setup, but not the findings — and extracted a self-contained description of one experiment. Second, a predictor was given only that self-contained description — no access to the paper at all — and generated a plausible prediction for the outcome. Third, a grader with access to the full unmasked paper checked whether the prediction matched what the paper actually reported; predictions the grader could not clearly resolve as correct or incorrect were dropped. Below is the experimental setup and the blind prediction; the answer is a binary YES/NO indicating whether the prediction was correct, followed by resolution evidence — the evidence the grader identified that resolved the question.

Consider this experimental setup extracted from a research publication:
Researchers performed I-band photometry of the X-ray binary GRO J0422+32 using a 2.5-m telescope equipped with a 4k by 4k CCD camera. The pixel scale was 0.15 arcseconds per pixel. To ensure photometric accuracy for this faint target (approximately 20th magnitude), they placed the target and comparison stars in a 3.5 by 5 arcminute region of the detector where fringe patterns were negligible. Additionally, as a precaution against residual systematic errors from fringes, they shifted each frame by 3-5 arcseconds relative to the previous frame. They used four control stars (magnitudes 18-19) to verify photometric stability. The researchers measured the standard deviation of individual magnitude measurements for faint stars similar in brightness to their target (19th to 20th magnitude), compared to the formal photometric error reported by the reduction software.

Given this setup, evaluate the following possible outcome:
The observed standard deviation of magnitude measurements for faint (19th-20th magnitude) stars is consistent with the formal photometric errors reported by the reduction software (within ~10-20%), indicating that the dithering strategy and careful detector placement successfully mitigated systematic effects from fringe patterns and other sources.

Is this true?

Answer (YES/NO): NO